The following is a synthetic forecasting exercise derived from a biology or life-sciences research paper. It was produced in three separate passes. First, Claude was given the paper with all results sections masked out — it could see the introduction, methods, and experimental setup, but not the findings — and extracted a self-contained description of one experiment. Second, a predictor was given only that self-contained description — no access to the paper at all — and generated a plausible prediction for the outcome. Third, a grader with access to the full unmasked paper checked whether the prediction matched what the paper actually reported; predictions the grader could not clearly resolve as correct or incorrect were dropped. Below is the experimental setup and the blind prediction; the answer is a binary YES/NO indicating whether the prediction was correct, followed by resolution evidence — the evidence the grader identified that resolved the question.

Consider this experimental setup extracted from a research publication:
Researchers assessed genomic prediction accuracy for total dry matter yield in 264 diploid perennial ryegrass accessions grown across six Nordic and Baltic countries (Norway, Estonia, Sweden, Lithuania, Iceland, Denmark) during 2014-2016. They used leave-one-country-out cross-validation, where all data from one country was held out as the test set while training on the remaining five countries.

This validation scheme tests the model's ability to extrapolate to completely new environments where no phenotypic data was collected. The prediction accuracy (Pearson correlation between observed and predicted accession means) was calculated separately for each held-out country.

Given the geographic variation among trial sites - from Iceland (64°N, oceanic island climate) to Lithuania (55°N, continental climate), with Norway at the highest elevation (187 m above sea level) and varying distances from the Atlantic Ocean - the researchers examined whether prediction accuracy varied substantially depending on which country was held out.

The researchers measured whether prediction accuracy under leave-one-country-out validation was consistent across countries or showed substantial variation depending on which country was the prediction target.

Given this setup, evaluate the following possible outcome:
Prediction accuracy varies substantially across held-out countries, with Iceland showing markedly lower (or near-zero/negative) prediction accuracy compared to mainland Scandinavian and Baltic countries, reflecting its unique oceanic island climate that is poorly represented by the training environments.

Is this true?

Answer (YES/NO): NO